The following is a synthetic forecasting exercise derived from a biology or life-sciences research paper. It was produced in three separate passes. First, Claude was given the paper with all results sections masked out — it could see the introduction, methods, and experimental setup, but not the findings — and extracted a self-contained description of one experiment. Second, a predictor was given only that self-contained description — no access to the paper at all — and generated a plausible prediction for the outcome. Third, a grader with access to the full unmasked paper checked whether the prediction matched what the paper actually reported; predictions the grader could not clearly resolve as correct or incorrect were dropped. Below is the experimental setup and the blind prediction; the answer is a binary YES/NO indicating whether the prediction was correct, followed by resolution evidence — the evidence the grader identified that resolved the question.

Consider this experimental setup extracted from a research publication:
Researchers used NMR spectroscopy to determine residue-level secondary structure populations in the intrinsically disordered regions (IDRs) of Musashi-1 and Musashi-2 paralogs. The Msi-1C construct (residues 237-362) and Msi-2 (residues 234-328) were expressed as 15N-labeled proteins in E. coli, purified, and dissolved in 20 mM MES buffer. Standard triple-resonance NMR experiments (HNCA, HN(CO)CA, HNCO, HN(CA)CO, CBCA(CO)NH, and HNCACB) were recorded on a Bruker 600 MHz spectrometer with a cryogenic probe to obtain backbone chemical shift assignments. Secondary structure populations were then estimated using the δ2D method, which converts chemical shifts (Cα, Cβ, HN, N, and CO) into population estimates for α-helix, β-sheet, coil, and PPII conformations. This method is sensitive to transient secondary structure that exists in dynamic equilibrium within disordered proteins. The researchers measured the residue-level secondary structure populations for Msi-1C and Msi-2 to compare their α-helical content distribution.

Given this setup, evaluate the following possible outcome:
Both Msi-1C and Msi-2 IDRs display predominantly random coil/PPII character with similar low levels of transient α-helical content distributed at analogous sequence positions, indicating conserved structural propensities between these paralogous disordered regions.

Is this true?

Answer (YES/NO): NO